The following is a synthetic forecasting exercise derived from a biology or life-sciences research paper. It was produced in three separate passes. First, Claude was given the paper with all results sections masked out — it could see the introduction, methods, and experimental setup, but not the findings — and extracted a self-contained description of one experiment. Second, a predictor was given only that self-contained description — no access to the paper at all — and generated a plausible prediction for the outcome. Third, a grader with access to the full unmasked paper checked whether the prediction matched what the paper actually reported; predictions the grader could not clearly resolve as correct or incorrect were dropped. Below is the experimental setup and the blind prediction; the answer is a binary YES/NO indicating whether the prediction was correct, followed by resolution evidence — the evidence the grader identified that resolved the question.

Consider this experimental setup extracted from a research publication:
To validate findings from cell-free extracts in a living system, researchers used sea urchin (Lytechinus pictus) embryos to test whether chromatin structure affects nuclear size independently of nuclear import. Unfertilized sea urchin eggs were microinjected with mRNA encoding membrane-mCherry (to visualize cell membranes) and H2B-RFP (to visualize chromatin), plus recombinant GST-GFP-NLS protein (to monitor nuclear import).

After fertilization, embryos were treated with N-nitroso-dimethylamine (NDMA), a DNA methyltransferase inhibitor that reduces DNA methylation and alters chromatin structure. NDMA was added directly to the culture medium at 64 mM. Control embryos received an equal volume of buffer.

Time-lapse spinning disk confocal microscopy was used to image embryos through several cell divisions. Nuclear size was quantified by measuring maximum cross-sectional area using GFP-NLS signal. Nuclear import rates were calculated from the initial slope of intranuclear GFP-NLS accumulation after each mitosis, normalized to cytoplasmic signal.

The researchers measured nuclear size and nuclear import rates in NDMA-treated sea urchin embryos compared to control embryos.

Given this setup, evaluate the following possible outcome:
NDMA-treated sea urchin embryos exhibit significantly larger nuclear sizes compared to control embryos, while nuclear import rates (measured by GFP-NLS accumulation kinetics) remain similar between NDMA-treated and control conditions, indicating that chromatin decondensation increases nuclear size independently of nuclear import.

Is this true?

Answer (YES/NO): NO